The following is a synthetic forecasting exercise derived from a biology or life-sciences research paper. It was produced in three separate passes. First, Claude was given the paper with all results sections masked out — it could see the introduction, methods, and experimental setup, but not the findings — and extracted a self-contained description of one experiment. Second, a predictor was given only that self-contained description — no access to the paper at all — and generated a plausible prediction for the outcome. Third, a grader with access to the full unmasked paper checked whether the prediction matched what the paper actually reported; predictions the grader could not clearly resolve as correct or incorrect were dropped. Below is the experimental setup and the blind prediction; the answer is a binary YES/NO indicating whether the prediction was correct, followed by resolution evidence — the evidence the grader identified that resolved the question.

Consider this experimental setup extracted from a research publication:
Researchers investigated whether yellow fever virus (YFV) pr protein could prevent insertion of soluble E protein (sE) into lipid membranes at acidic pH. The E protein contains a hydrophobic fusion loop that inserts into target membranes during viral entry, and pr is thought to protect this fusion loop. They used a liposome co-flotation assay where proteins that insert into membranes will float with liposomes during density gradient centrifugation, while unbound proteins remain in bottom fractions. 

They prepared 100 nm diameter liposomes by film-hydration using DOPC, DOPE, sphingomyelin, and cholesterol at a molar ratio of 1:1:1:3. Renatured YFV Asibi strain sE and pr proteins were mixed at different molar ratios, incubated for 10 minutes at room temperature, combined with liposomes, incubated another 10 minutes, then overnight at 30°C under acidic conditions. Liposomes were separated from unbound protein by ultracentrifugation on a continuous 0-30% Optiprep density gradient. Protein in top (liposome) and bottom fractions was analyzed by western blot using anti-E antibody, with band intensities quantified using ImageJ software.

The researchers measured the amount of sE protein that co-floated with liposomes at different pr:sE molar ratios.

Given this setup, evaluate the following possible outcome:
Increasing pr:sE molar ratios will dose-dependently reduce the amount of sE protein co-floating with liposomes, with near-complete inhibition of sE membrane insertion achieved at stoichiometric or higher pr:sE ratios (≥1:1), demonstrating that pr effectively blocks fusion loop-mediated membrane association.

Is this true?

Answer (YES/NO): YES